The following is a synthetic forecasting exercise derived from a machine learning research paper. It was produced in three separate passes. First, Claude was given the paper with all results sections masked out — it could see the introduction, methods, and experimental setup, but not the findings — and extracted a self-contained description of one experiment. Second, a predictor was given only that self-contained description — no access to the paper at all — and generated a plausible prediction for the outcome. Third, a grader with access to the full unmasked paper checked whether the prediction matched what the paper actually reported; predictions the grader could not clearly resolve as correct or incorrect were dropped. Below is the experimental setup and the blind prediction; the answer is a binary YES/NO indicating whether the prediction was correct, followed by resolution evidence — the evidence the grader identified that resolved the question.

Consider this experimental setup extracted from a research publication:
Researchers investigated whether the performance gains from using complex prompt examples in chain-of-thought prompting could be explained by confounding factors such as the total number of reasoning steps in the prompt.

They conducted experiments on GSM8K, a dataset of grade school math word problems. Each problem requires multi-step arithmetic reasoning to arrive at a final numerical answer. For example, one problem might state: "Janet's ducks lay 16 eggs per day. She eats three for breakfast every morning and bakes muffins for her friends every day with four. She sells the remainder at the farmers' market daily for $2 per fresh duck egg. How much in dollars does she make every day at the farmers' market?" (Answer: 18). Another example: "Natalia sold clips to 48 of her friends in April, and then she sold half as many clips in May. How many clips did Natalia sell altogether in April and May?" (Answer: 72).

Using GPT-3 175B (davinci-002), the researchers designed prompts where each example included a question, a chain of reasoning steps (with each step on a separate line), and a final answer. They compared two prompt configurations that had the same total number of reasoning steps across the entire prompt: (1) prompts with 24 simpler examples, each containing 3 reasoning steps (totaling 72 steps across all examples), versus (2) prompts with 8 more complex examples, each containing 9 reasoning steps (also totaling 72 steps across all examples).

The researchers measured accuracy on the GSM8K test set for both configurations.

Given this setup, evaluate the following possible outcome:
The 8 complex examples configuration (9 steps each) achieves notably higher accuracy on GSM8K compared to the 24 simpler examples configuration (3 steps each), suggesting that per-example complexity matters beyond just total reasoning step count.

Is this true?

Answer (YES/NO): YES